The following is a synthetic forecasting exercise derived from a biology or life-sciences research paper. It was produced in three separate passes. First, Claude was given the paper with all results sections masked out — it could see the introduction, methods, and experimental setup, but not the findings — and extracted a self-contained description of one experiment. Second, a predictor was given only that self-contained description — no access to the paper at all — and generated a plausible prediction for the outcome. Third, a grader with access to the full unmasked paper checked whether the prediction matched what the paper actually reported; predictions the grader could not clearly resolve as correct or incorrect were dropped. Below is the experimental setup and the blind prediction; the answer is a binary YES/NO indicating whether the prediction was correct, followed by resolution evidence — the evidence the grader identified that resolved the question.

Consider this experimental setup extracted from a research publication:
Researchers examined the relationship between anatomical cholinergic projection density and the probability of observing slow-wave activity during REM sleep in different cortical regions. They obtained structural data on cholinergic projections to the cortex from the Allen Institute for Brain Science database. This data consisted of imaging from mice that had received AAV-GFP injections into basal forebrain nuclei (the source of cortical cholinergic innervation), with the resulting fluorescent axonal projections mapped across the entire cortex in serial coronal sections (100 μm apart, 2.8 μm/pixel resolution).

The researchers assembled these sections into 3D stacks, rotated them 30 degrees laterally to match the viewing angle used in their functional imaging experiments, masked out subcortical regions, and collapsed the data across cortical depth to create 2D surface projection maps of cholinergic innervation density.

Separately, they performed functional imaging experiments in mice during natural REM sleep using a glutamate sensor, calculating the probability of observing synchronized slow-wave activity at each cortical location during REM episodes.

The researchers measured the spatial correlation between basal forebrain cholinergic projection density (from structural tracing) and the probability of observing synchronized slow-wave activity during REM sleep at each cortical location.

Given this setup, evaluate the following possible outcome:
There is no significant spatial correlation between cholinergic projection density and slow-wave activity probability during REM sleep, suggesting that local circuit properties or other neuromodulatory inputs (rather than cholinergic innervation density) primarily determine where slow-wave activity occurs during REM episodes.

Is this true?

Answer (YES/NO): NO